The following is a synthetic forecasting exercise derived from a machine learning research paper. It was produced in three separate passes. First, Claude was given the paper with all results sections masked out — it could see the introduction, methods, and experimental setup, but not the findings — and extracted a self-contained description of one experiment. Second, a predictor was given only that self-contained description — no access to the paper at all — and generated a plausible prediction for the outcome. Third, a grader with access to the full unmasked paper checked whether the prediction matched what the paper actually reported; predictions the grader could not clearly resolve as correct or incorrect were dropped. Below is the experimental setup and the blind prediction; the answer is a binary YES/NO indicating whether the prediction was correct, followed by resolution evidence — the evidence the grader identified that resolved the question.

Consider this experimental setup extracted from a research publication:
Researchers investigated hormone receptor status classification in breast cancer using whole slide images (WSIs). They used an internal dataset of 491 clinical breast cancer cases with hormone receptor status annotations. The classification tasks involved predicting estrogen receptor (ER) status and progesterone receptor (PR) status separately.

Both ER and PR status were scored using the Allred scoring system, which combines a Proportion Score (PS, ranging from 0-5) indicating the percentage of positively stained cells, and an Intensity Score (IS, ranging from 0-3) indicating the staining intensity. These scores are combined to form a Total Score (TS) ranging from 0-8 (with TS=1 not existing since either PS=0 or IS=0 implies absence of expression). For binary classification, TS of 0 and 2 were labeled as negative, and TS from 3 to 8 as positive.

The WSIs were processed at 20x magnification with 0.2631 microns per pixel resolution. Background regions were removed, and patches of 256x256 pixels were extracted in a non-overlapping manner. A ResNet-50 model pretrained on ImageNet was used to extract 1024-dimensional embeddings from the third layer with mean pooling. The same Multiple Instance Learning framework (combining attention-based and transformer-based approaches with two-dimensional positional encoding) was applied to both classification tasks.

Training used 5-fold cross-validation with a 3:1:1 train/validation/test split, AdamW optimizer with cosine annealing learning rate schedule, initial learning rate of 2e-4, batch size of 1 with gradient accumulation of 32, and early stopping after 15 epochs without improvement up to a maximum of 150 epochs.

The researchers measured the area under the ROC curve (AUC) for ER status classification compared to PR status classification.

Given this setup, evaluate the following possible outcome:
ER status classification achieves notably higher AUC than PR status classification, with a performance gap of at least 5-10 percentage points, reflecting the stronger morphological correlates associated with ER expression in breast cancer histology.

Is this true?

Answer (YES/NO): YES